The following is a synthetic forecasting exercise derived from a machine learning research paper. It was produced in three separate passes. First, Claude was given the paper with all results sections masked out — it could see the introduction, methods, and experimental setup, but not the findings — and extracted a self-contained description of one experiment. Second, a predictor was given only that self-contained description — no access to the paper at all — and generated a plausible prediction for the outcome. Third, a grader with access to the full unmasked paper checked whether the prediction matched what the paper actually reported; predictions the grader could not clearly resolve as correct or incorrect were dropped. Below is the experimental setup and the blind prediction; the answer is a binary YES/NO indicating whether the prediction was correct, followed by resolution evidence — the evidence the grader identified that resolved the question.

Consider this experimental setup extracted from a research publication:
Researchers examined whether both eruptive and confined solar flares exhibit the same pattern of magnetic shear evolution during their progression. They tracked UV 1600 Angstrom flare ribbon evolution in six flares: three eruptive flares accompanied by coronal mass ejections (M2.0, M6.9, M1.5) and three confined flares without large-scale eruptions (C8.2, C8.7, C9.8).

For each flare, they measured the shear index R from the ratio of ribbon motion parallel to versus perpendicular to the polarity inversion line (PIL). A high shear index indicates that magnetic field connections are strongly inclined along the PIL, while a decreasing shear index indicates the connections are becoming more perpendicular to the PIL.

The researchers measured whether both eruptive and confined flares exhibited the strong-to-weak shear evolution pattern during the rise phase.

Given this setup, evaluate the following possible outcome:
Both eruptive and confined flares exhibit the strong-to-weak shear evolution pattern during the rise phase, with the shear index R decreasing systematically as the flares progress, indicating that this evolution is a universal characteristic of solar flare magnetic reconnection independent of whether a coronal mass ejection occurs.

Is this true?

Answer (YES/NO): YES